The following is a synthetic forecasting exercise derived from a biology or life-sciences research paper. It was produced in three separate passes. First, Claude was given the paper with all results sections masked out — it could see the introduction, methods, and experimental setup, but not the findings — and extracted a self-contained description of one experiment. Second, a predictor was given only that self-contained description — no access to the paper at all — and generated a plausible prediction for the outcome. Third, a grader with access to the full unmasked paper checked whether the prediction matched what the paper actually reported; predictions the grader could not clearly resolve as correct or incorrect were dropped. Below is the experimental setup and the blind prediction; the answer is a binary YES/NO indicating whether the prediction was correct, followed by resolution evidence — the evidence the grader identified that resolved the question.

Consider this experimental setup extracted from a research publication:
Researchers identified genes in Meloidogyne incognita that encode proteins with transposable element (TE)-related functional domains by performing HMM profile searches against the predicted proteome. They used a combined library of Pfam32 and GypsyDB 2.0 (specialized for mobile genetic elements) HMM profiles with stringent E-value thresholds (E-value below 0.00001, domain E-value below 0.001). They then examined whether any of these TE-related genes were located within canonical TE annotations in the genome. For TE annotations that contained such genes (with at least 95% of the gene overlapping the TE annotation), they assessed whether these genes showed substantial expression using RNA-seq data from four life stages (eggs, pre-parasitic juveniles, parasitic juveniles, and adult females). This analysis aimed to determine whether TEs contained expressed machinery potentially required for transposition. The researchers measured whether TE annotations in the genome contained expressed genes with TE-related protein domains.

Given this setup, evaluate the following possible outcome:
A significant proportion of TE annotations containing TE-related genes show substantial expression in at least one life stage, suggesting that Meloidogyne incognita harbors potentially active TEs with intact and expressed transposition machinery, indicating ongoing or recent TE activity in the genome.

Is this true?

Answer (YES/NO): YES